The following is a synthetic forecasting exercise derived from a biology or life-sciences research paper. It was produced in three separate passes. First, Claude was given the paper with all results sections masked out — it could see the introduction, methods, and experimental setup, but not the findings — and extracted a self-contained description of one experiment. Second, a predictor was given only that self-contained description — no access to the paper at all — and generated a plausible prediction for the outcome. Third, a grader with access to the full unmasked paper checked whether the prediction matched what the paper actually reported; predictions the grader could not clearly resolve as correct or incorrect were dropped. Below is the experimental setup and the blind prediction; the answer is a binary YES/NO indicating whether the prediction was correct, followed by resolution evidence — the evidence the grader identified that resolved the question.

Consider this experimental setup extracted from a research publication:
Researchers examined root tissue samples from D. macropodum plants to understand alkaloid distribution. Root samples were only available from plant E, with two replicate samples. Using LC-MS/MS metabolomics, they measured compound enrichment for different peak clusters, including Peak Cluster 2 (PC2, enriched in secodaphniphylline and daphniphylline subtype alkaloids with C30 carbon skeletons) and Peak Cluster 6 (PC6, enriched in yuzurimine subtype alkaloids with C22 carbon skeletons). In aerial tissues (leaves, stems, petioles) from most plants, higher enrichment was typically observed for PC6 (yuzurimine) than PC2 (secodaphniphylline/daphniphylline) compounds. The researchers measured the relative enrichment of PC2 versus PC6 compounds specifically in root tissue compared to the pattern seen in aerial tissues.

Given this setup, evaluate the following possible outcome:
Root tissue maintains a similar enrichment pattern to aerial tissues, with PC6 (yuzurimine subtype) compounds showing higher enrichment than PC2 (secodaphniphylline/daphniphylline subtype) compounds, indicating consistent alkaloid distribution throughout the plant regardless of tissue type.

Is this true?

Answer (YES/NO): NO